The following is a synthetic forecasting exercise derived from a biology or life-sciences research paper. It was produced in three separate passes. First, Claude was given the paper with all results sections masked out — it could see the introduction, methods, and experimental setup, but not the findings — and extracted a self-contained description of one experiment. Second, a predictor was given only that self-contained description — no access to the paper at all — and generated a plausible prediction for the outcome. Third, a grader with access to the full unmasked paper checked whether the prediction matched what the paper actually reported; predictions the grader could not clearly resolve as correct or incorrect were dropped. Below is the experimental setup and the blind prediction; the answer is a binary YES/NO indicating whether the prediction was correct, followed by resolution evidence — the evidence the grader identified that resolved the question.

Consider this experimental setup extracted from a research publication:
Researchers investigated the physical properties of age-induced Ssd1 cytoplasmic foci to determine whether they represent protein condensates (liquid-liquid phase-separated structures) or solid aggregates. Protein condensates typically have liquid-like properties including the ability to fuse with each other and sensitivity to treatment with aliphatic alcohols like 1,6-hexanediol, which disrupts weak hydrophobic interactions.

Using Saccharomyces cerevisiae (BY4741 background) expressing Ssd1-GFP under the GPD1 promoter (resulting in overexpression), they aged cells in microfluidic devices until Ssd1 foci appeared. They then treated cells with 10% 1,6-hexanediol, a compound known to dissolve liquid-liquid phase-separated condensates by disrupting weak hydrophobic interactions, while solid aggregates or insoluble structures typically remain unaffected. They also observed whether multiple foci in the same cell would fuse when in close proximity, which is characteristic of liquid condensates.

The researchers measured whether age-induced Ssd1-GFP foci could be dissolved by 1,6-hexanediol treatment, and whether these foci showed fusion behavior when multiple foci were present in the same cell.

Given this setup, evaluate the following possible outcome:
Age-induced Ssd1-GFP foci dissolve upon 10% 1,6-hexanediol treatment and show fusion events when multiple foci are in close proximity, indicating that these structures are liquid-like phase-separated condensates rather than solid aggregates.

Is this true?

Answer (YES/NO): YES